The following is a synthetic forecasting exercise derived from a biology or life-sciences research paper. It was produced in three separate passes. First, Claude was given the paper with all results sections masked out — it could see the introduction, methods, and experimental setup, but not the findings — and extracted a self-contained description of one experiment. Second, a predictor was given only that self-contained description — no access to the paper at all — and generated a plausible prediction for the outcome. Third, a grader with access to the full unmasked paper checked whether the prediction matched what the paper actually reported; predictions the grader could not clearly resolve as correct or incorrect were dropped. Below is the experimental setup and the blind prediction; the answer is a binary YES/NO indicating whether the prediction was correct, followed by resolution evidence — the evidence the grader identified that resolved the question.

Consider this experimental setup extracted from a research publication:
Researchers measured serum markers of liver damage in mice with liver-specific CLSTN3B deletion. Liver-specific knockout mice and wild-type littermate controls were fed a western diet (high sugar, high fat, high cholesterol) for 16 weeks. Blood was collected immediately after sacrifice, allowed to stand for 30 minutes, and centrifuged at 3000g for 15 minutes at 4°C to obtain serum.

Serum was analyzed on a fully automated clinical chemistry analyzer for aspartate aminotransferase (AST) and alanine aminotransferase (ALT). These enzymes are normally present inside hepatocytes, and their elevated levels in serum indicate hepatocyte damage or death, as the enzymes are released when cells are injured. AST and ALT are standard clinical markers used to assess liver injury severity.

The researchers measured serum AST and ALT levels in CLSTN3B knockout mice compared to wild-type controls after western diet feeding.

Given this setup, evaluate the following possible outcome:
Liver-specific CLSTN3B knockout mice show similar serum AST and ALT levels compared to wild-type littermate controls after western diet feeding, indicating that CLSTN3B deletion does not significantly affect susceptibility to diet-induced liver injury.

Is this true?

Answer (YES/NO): NO